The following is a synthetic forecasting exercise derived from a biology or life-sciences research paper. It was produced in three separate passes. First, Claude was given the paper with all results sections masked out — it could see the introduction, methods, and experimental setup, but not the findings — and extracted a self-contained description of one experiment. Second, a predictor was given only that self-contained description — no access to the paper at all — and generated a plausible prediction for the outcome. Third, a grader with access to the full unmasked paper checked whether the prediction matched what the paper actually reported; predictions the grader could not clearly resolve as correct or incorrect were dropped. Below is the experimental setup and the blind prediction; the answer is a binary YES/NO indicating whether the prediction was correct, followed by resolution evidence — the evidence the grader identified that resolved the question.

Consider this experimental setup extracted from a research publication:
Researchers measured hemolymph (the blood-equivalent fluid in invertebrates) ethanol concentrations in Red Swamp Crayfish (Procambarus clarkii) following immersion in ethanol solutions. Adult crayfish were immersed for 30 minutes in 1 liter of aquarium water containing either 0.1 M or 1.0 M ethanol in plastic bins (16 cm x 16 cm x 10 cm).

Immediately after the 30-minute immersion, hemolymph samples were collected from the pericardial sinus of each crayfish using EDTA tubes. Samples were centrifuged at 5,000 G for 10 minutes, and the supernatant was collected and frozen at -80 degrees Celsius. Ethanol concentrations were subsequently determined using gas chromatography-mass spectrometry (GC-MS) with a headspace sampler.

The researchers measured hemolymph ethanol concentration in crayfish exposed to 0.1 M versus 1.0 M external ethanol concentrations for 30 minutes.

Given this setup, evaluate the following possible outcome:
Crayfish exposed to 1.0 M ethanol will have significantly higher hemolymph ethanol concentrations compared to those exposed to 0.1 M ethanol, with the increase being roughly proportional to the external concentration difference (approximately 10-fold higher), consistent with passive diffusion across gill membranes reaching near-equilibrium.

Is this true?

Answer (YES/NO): NO